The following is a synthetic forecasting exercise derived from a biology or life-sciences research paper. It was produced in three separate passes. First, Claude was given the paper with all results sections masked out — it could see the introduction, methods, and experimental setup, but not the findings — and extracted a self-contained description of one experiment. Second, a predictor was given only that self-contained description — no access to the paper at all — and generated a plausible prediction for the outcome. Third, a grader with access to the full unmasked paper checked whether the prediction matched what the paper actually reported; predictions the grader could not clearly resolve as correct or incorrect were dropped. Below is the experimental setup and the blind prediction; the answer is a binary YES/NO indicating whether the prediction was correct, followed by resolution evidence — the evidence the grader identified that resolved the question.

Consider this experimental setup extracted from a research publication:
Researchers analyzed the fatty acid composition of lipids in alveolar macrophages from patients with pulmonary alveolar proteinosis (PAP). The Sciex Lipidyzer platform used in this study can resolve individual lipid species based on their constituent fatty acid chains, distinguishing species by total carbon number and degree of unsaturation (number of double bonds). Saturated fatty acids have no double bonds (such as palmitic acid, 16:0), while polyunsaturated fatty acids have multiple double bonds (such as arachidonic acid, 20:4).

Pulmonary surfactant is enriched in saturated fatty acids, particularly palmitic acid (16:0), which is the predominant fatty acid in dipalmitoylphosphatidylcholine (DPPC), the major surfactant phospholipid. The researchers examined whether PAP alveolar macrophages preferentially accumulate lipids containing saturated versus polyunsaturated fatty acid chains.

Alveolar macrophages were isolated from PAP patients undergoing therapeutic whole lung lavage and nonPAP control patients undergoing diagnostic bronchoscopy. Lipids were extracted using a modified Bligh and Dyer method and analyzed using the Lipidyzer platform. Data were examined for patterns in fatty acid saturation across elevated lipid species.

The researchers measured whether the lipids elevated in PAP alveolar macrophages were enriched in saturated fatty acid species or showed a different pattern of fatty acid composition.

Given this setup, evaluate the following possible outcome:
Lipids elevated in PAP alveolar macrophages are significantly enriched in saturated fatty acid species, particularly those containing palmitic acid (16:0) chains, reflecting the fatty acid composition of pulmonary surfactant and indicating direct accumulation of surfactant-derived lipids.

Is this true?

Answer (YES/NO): YES